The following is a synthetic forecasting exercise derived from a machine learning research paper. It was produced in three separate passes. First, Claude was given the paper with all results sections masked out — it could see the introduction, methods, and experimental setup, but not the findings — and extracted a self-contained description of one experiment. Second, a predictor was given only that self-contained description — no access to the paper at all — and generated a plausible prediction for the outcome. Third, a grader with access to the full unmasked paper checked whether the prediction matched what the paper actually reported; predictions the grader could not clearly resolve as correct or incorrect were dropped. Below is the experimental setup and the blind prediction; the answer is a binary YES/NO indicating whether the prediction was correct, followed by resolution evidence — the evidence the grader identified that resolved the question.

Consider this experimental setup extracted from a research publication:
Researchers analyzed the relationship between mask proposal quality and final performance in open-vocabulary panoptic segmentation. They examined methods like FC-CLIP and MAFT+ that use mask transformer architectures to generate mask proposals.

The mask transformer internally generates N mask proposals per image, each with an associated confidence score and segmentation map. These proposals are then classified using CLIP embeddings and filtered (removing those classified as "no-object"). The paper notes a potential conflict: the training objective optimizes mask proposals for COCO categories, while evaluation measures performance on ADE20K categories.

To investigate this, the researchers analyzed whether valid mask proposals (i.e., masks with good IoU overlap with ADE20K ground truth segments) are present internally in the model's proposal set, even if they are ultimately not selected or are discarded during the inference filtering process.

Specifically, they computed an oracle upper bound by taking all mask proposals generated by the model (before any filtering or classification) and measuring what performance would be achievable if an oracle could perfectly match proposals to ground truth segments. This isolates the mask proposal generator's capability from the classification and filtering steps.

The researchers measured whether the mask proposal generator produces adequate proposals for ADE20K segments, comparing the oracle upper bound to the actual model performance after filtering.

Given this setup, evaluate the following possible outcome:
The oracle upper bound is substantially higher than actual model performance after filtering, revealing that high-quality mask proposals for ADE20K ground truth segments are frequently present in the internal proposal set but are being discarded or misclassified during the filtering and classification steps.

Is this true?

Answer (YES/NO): YES